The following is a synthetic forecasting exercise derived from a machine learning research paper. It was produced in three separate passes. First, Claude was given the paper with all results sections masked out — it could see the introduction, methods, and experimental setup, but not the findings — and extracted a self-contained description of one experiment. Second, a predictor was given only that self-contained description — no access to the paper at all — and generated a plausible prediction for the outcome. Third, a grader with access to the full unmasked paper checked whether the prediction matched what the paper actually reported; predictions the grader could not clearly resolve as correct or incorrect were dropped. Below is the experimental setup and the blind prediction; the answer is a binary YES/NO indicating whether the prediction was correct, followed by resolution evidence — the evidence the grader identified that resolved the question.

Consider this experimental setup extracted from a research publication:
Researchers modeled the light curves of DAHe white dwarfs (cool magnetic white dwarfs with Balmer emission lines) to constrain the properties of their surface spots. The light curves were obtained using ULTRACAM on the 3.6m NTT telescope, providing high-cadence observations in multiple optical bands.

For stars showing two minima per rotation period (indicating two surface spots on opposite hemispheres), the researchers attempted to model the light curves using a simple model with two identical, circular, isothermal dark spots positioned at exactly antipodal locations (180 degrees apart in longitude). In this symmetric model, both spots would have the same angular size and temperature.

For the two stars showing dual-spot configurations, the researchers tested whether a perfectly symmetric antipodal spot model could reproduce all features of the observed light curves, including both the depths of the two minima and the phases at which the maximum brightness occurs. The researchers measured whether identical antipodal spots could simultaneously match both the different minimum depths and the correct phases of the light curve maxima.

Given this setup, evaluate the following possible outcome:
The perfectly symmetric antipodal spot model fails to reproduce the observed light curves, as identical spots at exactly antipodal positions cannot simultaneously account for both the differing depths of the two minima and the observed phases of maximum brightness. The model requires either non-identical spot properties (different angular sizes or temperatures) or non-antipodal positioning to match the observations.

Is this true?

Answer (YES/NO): YES